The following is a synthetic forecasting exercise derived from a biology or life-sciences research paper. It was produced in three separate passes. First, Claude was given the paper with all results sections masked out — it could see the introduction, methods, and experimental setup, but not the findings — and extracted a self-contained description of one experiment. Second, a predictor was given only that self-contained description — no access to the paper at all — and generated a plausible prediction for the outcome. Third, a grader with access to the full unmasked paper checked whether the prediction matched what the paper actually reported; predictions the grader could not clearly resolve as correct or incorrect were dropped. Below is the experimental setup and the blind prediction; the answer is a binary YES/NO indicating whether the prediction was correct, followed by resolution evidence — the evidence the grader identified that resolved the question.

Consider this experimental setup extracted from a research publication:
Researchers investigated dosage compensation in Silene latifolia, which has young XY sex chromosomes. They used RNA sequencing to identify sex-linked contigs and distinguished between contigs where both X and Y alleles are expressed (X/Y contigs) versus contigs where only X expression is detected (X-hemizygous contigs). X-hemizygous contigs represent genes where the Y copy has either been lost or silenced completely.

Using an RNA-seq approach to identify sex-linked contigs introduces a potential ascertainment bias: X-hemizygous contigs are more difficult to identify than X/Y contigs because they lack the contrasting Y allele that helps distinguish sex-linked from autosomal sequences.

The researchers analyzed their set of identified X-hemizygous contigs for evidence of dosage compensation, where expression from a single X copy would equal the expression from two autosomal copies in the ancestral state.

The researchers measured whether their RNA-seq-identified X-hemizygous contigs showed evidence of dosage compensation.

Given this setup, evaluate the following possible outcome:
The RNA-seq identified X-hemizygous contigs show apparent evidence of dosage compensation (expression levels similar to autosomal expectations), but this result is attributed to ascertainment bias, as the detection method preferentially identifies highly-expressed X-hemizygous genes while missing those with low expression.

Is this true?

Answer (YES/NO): NO